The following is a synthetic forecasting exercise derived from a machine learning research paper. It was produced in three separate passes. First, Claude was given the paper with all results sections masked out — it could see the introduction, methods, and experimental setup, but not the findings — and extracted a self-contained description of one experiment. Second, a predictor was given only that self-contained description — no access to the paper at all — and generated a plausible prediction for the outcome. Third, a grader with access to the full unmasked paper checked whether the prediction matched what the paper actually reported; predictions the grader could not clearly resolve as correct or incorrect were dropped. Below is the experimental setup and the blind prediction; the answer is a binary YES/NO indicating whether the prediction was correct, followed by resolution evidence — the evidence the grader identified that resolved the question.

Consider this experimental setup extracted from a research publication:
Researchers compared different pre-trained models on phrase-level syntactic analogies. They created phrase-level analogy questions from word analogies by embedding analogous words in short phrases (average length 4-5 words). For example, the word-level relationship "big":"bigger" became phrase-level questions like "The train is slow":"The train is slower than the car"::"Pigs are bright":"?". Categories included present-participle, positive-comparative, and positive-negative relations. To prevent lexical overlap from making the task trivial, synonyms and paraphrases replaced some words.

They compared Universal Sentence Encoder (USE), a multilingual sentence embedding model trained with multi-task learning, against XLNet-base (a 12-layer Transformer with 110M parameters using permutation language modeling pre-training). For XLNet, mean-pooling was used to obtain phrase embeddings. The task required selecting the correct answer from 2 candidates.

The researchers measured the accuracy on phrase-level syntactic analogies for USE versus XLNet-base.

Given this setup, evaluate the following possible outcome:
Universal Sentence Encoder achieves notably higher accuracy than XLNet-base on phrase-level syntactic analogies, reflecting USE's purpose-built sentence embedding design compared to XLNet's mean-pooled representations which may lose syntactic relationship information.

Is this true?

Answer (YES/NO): NO